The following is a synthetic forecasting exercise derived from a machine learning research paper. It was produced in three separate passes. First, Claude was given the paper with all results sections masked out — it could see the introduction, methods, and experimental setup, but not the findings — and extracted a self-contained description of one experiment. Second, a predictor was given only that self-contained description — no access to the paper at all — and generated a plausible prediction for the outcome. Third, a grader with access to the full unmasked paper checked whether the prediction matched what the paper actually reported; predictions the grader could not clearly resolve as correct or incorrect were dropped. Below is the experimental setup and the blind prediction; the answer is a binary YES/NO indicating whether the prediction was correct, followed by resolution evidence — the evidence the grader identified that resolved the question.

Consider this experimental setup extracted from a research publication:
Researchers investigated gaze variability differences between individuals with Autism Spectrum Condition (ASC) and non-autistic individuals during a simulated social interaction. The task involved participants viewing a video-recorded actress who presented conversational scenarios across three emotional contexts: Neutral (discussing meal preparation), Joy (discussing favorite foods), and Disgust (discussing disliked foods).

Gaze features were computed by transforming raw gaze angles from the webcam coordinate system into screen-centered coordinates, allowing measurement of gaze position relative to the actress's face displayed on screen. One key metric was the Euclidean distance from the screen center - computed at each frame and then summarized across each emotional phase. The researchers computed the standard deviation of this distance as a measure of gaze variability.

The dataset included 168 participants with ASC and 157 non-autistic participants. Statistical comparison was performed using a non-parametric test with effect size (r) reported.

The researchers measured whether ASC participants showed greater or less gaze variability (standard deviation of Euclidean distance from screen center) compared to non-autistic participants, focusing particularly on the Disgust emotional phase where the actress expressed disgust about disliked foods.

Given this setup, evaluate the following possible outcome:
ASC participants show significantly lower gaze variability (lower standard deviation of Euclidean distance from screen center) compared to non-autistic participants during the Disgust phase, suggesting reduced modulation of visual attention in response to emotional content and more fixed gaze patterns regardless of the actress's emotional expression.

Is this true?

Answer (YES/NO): NO